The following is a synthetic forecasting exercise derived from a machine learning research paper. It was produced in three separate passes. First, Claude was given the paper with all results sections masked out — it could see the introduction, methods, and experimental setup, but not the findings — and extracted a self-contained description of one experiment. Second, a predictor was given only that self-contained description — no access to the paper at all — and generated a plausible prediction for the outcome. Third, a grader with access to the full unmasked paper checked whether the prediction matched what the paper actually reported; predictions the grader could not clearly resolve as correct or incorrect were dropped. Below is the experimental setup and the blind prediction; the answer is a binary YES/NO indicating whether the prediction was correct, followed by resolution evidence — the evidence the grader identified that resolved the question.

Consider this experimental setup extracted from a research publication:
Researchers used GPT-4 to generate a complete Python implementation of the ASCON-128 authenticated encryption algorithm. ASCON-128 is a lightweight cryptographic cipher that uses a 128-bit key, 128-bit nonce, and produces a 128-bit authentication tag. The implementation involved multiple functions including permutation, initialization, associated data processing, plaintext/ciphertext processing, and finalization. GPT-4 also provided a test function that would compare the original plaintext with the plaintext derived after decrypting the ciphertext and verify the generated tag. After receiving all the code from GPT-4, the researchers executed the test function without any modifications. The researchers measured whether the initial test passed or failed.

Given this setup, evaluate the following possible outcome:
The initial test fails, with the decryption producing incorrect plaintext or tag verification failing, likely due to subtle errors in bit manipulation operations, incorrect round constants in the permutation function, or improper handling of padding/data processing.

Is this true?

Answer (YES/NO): YES